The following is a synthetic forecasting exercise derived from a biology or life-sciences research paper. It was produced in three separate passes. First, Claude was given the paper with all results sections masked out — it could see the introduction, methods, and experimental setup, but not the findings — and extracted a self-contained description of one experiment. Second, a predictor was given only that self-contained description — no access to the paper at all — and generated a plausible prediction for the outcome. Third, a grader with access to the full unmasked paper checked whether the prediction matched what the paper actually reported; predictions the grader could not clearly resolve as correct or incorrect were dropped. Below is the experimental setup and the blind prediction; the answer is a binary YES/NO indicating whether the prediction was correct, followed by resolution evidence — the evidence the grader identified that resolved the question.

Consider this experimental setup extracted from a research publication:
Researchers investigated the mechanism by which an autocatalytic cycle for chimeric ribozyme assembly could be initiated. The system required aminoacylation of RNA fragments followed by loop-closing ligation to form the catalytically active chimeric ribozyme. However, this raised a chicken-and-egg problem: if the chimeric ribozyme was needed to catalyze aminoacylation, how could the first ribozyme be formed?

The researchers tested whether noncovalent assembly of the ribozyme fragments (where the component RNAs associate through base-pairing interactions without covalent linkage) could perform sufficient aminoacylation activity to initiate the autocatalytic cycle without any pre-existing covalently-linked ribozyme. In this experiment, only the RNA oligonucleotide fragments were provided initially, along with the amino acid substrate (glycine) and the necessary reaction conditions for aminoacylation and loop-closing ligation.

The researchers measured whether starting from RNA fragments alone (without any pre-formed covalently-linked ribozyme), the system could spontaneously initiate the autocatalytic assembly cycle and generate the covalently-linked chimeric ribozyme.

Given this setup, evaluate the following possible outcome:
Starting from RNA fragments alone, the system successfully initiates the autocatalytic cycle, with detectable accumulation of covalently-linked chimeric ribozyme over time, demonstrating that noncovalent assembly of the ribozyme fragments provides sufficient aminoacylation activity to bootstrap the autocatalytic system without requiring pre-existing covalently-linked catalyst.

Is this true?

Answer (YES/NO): YES